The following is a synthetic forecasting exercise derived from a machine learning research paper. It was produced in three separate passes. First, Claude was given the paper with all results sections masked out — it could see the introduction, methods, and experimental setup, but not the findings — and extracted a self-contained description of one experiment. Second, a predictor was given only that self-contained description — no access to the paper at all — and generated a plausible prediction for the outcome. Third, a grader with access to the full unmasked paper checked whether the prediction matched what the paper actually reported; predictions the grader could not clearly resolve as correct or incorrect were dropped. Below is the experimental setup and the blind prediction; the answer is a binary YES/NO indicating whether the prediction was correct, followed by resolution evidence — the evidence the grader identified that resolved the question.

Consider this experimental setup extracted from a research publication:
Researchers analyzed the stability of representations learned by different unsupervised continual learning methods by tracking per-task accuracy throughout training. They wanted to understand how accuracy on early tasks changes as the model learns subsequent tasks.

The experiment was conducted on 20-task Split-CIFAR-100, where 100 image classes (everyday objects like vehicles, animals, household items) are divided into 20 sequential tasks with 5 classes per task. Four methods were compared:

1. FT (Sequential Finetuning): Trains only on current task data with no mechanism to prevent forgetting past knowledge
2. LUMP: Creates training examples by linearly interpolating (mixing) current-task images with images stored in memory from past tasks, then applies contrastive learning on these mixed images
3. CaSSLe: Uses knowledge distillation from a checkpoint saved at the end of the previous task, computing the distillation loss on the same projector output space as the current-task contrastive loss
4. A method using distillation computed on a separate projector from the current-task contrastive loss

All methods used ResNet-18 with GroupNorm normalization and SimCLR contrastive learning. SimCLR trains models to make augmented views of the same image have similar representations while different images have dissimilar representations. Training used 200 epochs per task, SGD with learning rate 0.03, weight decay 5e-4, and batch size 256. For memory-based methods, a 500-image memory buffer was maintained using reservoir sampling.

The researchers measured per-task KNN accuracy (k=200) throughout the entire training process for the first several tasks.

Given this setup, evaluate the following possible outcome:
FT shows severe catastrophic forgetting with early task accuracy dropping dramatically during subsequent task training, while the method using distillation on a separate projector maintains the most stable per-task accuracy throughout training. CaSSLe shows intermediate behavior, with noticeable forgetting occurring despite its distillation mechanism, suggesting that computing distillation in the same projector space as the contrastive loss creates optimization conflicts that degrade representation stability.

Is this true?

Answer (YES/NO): NO